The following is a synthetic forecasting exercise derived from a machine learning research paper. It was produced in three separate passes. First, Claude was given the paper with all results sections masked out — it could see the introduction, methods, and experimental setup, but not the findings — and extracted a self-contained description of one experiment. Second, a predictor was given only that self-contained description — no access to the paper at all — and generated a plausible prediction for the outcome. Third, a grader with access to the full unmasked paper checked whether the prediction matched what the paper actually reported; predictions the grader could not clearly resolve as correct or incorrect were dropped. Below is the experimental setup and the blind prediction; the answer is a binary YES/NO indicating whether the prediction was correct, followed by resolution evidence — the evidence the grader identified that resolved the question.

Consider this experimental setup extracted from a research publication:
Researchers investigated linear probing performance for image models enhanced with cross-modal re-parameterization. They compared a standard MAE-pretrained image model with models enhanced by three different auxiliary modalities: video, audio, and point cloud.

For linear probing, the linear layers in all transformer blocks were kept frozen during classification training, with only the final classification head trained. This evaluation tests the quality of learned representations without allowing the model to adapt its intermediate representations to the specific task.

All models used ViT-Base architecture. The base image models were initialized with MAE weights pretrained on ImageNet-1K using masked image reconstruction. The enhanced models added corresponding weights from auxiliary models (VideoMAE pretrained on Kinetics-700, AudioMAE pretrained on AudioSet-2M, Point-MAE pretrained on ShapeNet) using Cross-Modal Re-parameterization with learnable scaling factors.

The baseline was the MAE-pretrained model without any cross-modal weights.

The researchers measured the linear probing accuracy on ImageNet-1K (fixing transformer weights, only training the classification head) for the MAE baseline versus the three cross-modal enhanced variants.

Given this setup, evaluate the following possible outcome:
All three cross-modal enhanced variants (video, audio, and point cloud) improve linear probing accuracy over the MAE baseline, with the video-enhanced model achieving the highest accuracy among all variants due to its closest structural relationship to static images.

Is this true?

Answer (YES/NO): NO